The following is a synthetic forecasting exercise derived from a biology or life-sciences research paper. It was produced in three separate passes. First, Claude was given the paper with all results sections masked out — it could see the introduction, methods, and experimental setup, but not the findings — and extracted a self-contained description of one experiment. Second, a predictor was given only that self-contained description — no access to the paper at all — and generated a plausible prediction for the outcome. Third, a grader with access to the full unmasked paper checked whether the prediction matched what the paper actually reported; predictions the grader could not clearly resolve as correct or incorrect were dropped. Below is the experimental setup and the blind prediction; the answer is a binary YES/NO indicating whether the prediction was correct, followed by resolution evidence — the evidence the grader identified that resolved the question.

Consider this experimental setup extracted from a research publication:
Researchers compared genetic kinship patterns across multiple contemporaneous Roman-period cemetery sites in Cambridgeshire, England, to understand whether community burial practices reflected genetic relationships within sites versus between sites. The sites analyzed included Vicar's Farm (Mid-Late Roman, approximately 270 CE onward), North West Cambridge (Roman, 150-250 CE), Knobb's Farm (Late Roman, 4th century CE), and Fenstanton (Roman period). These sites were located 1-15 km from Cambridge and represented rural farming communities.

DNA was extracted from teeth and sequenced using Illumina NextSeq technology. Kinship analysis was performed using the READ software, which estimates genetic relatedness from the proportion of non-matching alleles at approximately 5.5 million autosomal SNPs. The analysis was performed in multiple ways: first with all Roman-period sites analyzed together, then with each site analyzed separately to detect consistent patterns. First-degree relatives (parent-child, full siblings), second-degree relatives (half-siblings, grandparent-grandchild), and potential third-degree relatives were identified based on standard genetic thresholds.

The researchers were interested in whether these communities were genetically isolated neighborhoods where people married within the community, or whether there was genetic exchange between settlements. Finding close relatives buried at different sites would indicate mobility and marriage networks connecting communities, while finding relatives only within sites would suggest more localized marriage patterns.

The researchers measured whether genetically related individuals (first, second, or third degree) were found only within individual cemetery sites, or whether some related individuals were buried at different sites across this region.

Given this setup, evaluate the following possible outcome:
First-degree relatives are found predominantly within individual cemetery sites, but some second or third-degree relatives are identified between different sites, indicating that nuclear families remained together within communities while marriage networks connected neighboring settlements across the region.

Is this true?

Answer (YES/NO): NO